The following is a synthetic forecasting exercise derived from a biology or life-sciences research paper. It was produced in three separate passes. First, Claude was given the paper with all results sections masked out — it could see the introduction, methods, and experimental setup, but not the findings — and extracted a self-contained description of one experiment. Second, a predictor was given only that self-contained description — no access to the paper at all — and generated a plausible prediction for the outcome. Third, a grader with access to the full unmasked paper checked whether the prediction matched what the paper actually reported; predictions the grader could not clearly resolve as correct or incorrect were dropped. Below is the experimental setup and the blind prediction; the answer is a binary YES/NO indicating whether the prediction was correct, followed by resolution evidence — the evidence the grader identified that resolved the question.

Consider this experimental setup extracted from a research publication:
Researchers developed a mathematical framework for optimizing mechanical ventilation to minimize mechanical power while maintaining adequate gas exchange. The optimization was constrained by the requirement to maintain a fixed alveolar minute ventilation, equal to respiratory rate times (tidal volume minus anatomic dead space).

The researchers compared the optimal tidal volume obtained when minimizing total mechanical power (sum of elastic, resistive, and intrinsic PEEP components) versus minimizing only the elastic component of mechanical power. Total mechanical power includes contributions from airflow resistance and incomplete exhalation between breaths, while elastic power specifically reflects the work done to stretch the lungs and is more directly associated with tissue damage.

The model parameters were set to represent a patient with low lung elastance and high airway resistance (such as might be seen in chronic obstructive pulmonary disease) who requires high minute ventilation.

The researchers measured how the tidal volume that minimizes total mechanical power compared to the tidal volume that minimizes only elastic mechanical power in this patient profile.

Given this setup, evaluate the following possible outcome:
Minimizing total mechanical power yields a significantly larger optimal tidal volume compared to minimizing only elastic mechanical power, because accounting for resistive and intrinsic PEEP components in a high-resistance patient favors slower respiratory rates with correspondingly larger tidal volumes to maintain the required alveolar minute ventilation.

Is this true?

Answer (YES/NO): YES